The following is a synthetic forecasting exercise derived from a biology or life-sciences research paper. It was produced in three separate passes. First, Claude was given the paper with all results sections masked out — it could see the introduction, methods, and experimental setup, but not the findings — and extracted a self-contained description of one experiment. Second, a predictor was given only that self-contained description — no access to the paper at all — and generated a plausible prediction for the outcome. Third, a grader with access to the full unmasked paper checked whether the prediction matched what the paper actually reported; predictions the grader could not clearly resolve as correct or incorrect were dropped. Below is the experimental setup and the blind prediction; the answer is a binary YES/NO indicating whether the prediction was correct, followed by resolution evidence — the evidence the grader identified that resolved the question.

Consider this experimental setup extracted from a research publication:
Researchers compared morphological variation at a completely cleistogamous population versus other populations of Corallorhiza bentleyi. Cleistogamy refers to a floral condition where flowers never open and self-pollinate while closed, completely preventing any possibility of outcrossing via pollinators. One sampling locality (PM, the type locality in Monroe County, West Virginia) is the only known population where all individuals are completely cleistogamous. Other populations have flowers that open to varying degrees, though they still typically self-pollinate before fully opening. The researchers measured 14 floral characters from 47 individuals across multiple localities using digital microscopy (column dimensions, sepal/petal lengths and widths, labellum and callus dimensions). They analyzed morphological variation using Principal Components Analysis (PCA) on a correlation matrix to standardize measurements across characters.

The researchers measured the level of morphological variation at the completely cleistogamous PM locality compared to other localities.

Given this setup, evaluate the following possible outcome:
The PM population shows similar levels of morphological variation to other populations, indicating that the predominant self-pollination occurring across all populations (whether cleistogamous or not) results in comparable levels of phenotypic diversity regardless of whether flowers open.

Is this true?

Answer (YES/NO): NO